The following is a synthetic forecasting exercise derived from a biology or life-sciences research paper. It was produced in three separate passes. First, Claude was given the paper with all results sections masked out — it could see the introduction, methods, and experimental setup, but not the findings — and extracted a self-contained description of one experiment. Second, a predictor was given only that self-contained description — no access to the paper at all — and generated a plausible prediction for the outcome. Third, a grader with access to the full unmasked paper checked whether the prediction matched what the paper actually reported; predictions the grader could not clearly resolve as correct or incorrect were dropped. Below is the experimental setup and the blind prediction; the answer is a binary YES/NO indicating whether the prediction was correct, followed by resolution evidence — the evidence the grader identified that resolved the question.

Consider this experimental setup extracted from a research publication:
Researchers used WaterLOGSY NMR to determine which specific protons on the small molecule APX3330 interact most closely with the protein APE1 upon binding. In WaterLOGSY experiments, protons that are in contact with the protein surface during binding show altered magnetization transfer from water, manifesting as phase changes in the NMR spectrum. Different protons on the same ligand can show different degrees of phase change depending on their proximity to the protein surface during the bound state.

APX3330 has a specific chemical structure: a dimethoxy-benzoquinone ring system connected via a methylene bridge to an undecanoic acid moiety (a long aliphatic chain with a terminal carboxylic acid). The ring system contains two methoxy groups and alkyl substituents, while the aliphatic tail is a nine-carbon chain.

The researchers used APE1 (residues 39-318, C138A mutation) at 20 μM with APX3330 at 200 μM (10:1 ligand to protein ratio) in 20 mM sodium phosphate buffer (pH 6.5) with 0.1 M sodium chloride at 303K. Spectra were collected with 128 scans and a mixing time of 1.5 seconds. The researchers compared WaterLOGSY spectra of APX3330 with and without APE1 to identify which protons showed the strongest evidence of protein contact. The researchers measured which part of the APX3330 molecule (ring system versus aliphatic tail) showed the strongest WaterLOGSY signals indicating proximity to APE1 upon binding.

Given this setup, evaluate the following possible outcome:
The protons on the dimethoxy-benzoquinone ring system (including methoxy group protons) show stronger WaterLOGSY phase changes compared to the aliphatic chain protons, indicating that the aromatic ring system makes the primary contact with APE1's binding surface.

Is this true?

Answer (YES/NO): NO